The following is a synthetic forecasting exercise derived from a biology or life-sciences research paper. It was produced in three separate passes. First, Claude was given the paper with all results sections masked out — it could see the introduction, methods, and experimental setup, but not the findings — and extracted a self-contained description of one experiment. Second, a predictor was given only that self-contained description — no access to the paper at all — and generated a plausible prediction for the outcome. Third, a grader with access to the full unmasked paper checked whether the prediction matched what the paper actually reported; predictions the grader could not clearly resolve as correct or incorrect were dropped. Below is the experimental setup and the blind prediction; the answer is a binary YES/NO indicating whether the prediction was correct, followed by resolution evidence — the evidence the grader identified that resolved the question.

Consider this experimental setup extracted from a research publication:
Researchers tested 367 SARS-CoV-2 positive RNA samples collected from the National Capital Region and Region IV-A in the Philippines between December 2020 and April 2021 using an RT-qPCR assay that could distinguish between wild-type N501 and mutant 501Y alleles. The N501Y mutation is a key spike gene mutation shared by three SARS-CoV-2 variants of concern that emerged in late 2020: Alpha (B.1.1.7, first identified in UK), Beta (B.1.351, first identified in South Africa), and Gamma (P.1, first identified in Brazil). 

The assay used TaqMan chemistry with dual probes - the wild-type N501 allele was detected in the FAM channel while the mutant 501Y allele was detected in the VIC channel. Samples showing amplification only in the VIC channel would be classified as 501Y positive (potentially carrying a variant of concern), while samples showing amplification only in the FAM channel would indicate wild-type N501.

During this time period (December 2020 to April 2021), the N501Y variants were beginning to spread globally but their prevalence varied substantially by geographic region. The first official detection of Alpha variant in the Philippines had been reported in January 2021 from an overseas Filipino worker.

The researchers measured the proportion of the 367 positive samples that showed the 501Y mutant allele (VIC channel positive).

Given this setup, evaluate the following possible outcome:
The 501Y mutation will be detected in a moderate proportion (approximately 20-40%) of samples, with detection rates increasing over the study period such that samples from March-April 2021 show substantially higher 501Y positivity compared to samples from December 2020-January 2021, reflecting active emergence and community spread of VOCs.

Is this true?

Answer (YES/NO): YES